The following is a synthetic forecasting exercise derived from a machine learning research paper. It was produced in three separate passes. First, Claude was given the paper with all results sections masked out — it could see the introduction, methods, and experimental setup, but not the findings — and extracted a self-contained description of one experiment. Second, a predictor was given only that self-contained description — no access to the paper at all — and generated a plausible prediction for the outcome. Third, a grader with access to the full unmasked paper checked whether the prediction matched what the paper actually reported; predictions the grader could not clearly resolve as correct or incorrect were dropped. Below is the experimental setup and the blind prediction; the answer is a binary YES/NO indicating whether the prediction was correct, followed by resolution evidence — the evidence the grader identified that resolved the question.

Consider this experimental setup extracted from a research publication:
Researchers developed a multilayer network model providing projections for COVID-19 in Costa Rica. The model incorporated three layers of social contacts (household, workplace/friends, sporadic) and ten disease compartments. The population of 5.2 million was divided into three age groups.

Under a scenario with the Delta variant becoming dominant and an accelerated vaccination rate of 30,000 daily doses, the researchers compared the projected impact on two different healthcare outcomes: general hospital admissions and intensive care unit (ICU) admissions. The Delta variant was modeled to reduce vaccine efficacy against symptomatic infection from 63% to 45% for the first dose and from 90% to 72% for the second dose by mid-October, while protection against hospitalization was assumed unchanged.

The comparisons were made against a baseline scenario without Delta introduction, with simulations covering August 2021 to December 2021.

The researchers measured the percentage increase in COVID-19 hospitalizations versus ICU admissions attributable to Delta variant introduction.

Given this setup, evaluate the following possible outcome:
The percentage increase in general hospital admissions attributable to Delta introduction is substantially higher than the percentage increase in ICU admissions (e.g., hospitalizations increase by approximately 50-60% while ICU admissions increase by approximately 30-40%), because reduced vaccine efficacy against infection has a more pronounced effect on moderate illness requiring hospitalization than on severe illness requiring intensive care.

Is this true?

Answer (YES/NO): NO